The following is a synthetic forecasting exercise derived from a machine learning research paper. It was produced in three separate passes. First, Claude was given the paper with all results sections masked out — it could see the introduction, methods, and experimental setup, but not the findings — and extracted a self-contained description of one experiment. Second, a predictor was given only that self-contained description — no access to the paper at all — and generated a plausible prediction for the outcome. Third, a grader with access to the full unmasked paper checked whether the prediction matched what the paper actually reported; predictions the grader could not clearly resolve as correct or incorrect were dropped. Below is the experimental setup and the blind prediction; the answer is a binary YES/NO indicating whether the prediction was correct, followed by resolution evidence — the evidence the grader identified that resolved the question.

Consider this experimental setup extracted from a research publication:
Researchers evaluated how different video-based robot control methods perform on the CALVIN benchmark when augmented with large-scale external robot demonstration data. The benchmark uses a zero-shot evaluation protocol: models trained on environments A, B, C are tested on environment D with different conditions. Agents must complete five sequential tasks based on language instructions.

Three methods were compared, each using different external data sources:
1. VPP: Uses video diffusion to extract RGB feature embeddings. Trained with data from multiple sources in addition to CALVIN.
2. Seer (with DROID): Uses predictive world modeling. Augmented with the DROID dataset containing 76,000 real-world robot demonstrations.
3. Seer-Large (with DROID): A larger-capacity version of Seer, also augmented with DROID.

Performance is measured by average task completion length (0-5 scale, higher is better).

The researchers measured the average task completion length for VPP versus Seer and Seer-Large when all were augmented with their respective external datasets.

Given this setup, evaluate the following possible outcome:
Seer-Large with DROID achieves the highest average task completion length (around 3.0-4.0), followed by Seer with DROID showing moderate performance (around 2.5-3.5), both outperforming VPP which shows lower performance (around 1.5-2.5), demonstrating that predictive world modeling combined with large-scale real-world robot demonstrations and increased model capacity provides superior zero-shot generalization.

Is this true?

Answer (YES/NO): NO